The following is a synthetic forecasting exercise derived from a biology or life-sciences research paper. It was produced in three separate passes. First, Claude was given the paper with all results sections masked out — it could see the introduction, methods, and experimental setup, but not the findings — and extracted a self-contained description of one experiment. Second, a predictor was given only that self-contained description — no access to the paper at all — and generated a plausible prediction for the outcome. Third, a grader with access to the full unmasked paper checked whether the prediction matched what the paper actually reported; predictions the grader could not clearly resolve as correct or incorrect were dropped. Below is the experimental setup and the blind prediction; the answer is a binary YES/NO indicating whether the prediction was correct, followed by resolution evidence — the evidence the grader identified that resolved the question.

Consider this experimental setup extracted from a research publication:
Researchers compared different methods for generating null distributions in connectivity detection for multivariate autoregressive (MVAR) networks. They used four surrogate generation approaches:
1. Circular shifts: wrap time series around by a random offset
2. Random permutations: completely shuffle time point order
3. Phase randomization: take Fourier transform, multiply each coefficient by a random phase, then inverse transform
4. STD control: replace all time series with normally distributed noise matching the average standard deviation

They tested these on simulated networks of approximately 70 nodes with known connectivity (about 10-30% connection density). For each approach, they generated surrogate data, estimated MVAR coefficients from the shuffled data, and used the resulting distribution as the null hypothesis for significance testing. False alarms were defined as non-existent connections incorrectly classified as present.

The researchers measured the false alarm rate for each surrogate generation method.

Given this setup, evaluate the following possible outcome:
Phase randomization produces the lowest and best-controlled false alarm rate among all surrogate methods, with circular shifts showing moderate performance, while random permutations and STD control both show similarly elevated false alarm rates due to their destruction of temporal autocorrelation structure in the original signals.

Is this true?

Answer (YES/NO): NO